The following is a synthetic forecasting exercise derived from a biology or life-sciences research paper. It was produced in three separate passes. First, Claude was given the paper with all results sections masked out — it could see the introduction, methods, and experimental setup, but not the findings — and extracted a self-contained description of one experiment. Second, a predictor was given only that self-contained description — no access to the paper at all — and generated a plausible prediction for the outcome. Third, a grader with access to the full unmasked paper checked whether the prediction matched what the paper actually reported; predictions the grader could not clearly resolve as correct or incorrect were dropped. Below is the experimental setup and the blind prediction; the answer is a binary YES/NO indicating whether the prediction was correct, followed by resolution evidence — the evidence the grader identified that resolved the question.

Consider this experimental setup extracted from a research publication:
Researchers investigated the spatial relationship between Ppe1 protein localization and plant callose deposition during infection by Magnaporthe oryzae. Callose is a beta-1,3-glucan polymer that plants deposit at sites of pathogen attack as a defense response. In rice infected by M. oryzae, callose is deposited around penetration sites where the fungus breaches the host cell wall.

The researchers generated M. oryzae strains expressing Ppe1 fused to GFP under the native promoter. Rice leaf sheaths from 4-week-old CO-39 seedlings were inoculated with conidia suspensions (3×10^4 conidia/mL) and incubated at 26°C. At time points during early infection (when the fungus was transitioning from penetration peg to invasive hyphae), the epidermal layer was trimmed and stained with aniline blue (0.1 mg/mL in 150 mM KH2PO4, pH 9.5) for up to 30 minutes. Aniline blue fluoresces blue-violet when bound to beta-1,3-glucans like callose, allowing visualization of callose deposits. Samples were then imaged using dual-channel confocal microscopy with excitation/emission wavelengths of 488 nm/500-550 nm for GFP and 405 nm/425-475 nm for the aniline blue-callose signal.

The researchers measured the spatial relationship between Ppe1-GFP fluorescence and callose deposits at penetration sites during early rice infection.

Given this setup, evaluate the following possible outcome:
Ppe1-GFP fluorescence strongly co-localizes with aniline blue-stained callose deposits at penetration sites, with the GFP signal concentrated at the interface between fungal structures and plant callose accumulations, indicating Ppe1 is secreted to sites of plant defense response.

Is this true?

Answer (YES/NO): NO